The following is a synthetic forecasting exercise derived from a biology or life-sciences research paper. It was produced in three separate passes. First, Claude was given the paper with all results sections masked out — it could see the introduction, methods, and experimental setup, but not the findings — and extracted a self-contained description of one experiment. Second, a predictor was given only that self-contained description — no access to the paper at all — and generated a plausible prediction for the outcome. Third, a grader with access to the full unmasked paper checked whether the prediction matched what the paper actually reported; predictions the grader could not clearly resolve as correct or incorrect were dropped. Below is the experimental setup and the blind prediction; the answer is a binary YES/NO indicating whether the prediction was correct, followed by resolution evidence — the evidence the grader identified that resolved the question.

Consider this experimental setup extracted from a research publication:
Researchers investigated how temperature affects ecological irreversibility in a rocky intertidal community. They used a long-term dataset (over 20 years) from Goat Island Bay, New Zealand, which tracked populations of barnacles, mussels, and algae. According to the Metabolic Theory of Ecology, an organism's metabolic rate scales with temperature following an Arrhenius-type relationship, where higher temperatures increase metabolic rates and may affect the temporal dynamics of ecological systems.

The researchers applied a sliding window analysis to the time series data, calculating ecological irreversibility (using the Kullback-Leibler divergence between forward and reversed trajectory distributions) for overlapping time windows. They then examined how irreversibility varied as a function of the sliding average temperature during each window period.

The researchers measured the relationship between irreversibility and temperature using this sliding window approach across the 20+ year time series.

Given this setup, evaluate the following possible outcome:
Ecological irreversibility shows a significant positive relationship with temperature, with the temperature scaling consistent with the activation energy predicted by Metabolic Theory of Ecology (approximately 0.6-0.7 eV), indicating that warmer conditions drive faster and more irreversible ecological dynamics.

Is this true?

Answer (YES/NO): NO